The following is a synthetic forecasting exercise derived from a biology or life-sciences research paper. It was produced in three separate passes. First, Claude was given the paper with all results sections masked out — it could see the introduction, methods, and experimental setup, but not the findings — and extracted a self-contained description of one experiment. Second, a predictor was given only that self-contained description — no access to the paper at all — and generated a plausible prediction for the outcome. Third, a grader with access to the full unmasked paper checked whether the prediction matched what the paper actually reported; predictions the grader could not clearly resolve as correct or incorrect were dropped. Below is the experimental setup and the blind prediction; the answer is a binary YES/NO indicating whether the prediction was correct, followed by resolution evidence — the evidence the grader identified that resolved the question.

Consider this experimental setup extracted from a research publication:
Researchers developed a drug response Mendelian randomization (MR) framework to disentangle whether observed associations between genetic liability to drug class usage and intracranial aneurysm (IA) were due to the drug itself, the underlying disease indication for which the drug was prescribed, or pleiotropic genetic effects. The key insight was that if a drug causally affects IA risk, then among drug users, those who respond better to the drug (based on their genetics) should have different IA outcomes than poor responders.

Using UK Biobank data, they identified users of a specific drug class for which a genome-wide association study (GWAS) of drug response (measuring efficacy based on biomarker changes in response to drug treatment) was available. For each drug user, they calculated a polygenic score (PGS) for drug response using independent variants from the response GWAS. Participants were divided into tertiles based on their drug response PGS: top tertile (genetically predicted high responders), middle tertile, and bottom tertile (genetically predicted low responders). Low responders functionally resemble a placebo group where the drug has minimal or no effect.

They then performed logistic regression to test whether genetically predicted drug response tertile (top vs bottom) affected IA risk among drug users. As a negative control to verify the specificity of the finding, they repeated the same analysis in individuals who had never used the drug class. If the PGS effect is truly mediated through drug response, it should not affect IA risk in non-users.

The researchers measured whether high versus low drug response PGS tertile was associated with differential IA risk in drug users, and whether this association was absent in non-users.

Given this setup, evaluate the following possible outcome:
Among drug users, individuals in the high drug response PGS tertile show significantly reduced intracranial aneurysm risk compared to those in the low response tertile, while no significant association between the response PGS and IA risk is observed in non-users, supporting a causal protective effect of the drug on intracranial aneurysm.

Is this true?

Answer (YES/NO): NO